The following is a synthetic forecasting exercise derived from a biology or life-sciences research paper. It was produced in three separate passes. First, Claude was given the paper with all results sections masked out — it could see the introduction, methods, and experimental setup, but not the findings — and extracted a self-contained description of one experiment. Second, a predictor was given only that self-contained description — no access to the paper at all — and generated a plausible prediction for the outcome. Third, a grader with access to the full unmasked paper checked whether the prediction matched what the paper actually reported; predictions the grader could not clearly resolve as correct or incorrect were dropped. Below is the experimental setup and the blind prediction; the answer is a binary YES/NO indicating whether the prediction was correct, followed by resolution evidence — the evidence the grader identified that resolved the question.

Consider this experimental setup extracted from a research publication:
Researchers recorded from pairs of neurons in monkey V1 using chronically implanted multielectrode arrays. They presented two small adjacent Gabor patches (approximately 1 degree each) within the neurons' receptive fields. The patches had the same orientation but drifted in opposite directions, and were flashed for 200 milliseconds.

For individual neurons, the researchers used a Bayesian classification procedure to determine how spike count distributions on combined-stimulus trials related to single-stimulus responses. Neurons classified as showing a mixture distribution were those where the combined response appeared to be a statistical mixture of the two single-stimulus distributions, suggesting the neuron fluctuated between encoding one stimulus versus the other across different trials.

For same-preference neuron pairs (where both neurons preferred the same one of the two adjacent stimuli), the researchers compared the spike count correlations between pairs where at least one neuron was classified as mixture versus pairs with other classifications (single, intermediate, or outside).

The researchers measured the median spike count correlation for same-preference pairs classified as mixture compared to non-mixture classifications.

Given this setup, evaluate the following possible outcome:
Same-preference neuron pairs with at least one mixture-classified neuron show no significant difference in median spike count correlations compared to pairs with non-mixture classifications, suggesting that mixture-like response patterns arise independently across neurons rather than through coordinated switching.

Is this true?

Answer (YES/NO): NO